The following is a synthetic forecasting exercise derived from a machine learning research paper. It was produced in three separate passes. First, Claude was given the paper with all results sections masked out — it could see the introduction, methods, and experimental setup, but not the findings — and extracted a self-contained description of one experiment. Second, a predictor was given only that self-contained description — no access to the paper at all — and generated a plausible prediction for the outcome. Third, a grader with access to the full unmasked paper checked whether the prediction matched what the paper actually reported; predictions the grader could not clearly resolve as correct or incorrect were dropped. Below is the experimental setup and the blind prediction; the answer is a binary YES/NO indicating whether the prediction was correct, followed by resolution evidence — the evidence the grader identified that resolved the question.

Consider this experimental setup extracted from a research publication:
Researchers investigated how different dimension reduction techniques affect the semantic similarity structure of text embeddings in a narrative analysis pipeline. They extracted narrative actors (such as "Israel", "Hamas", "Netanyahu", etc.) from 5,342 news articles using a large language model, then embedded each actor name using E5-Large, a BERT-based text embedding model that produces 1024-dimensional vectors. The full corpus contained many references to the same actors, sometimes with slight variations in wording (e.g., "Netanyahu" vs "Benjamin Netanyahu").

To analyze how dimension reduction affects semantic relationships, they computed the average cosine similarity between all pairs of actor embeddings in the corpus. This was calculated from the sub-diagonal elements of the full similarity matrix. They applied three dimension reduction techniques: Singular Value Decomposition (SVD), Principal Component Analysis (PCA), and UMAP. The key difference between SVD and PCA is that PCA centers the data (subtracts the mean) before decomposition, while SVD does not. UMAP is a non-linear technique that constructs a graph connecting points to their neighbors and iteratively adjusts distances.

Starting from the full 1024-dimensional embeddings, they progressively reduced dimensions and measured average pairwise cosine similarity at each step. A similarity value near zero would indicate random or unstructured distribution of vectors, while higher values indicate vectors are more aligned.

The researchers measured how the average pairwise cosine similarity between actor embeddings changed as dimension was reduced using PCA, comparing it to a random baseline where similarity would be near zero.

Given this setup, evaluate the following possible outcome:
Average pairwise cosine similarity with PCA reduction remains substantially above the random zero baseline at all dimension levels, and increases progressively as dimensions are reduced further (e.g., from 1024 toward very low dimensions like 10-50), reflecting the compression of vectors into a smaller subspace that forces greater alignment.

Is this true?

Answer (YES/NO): NO